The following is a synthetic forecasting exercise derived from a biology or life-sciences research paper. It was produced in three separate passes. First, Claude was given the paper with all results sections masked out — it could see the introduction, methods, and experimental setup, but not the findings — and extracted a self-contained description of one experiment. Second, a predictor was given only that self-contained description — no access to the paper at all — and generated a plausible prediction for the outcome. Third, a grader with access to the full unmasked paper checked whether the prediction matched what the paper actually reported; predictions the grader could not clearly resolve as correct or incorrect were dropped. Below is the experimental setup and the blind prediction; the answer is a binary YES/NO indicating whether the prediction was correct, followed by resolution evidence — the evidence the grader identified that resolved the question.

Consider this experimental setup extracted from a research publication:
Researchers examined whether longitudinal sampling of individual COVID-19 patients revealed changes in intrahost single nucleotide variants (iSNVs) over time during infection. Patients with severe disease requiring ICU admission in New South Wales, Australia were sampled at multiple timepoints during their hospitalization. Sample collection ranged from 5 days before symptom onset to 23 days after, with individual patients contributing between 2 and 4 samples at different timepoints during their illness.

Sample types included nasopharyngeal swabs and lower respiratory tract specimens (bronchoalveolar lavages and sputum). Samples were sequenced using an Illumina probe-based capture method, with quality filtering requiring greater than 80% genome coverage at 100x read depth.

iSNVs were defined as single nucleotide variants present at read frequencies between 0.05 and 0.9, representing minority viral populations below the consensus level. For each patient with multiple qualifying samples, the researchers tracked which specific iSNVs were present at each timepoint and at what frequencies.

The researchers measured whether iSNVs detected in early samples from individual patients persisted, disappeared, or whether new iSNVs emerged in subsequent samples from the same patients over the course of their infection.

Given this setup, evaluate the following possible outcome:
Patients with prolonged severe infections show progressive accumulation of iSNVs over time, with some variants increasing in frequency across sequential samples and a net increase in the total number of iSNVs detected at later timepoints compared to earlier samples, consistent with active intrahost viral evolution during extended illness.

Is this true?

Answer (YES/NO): YES